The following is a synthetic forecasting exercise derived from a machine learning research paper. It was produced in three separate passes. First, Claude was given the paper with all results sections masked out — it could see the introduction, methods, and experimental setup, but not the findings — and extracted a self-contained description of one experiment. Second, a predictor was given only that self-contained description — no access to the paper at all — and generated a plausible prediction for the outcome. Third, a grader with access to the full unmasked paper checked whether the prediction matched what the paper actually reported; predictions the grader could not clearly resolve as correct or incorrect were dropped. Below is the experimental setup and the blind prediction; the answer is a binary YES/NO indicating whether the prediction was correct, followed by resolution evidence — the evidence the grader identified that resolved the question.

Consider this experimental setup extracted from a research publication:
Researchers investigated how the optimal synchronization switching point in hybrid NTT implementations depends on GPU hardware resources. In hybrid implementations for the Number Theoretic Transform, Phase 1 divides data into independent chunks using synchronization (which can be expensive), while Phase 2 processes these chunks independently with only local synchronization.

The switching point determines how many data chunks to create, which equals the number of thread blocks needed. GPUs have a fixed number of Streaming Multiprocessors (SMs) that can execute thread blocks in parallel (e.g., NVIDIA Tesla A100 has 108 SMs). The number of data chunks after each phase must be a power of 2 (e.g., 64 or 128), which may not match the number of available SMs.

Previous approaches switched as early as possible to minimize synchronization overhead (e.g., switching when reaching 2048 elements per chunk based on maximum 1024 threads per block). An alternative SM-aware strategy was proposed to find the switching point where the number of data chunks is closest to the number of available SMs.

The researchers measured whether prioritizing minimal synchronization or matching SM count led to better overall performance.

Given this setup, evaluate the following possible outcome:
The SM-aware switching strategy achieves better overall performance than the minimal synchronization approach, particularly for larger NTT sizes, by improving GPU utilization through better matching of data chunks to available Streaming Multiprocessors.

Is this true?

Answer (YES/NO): NO